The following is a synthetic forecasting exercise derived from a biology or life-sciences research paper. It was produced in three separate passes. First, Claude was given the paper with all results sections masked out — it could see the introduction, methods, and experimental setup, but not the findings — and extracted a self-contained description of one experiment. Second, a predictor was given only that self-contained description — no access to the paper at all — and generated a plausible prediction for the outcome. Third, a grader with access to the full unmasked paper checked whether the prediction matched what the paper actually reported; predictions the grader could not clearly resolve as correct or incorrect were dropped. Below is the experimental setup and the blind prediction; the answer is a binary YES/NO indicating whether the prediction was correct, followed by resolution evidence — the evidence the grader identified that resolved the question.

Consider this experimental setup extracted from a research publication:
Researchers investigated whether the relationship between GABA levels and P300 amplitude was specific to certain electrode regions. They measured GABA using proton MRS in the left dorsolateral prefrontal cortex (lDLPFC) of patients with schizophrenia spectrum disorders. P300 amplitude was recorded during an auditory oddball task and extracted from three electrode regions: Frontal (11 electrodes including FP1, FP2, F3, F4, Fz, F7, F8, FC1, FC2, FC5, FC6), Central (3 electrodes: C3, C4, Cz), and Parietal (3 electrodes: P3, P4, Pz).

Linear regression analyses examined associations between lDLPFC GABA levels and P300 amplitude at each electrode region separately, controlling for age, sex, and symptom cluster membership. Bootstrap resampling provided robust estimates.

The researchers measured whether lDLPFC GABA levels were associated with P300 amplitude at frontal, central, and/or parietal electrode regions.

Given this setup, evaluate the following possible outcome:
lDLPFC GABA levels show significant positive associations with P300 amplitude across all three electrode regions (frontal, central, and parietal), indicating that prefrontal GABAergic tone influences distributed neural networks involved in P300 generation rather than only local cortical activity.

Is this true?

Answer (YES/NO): NO